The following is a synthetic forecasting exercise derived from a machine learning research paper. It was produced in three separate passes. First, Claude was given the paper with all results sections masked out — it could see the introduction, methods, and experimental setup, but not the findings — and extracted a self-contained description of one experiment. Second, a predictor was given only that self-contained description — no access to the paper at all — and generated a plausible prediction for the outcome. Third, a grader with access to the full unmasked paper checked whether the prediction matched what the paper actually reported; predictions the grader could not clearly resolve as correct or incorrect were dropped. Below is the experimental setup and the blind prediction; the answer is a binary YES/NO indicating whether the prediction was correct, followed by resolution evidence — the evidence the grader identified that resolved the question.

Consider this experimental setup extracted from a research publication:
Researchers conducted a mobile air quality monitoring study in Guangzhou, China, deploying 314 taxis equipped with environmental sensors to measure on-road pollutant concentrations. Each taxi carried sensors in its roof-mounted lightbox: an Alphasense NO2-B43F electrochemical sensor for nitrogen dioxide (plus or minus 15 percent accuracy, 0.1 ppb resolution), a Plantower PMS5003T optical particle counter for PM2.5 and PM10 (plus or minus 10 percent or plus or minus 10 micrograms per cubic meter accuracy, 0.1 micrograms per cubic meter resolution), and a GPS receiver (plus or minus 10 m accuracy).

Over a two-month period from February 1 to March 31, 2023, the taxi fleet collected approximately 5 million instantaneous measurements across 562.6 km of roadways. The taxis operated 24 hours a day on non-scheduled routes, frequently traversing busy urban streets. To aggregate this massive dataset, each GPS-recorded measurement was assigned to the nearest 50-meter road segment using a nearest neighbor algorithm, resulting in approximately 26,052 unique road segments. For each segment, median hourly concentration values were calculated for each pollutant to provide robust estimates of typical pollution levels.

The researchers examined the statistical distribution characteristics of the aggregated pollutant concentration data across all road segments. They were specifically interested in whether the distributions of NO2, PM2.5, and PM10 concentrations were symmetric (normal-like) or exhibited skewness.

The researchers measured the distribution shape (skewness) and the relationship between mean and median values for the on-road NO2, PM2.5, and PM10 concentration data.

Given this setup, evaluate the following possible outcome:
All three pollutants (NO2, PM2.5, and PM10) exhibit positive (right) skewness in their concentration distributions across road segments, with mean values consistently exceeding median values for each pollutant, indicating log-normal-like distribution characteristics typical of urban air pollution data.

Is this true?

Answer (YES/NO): YES